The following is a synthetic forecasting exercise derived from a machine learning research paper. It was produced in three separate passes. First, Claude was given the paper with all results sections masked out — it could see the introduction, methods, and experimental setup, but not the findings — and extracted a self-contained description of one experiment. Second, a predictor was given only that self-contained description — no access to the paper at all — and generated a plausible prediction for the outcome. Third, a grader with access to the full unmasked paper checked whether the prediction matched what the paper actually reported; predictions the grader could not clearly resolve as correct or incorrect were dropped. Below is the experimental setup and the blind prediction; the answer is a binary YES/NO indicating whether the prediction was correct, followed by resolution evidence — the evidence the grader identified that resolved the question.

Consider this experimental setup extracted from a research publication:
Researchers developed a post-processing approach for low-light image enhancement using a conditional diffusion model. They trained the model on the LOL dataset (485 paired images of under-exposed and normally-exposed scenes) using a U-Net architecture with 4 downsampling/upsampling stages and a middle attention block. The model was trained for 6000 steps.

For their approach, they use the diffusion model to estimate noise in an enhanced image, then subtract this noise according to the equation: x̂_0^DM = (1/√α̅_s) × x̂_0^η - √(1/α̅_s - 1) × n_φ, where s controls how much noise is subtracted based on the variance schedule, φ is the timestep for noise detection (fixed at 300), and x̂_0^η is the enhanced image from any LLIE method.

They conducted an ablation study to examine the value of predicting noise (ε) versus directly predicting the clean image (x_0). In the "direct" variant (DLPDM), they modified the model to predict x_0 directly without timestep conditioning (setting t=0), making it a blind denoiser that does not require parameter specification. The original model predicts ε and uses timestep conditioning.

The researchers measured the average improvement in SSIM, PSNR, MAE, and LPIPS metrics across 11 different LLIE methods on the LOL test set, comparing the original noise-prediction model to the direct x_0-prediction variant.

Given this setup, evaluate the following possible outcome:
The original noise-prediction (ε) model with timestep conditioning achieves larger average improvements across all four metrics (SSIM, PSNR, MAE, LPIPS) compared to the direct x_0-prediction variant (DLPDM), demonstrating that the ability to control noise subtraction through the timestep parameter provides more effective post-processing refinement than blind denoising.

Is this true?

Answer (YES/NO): NO